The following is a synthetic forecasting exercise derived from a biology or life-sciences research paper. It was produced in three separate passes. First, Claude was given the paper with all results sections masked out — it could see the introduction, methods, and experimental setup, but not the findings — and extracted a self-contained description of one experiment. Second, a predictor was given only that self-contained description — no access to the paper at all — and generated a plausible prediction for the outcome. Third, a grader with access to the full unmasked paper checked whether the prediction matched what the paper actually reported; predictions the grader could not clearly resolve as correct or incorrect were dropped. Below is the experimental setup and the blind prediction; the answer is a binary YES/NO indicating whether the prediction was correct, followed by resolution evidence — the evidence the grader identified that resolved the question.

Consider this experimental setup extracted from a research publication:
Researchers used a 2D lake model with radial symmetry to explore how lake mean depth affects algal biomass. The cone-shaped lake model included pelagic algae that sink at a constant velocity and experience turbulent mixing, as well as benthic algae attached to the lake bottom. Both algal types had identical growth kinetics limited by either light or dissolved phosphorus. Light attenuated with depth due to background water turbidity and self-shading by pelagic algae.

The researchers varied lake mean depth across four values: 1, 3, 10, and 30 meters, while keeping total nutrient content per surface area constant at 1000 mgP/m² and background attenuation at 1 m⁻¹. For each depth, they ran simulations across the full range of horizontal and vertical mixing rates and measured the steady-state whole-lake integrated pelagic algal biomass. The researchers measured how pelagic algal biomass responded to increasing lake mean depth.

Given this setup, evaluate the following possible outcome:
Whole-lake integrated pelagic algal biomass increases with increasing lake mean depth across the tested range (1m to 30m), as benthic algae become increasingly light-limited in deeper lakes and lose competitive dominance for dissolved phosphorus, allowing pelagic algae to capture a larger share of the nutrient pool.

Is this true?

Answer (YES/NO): NO